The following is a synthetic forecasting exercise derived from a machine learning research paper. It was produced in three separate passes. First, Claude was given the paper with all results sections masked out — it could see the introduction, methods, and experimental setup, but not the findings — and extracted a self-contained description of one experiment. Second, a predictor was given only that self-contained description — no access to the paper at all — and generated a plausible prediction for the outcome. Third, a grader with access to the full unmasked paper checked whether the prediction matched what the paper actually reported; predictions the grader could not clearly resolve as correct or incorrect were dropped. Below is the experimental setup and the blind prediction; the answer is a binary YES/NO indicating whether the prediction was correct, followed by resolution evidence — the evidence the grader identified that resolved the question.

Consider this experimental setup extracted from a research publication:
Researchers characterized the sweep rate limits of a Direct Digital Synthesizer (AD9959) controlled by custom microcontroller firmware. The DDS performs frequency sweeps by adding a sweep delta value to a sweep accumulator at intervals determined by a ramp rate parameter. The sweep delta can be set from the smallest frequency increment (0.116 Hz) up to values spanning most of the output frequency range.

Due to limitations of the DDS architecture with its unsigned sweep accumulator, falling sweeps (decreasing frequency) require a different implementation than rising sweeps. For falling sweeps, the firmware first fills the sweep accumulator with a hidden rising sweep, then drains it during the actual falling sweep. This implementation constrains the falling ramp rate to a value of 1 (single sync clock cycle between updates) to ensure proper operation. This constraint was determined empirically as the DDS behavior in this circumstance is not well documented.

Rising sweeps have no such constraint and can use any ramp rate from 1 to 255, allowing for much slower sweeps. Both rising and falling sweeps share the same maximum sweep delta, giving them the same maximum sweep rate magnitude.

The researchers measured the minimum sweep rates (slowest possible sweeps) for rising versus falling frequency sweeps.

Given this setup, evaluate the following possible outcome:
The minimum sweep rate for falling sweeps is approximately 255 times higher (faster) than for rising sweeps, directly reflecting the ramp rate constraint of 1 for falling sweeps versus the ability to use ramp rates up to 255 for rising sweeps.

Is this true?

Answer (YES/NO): YES